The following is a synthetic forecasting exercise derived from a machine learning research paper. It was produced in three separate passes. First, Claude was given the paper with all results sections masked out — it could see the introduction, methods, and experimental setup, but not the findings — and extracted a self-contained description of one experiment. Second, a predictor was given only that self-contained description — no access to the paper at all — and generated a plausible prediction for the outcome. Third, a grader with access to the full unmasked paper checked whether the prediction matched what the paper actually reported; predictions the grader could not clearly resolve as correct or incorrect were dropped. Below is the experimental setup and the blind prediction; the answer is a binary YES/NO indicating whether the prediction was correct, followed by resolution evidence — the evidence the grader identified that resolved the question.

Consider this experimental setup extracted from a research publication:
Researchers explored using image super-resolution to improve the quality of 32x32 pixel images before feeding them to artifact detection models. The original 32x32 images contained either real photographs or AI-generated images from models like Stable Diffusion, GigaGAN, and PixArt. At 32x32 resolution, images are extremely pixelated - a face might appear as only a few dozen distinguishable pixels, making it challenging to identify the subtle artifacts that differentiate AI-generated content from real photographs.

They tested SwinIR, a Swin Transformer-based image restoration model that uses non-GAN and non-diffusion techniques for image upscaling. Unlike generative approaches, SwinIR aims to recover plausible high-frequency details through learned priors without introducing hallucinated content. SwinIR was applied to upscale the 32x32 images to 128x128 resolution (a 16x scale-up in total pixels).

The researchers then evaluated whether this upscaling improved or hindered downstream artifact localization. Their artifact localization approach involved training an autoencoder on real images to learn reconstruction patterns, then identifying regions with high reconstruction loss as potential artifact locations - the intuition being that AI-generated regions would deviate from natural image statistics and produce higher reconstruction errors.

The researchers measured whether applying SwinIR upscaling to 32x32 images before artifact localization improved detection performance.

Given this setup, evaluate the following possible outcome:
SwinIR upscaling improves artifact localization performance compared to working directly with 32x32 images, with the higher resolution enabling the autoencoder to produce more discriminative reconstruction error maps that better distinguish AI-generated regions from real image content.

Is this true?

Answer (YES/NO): NO